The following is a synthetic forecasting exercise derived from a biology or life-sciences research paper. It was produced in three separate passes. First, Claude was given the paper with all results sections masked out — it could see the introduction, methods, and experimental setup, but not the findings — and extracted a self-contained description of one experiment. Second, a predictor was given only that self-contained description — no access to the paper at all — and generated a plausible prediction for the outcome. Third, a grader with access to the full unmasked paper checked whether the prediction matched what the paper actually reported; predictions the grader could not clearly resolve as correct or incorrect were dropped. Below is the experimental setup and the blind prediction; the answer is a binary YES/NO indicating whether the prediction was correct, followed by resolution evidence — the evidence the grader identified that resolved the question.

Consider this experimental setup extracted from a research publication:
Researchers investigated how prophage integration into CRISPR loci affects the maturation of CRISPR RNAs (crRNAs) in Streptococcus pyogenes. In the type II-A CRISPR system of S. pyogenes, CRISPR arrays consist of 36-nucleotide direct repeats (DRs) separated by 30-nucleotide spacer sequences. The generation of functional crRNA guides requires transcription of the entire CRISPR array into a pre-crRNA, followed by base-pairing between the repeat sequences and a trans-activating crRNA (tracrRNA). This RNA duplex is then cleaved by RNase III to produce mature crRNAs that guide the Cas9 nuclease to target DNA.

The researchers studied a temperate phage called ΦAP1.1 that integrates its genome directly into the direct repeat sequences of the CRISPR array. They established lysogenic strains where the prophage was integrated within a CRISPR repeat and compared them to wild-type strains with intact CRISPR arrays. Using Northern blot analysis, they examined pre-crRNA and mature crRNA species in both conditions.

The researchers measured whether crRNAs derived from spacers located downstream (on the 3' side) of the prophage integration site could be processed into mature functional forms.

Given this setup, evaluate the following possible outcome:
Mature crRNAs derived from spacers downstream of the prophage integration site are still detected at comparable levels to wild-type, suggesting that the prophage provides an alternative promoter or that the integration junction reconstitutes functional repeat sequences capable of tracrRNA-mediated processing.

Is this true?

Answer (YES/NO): NO